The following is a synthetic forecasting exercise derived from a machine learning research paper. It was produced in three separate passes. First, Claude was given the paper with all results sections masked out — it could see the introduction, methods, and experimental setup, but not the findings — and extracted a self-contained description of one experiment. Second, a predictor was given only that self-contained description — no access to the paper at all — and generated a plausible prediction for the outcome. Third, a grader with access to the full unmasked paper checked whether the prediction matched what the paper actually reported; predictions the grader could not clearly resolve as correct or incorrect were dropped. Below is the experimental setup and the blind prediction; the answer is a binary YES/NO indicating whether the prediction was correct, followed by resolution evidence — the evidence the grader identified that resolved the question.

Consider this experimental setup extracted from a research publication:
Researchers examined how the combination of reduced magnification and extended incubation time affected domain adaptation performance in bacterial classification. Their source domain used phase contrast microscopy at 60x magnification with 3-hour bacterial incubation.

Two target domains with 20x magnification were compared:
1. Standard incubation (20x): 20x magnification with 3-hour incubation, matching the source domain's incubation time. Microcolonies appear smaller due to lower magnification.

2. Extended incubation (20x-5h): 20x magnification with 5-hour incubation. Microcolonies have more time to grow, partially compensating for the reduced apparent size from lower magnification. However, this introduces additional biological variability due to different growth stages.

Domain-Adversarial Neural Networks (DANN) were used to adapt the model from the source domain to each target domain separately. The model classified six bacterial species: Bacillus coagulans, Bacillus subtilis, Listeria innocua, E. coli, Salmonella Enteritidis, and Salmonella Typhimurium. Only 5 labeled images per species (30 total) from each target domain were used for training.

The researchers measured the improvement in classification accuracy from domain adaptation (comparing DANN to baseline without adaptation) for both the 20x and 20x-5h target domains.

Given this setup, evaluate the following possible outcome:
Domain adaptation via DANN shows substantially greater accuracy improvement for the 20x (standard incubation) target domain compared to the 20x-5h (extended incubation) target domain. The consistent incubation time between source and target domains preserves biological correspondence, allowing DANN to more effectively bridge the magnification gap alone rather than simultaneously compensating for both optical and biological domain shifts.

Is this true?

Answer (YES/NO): YES